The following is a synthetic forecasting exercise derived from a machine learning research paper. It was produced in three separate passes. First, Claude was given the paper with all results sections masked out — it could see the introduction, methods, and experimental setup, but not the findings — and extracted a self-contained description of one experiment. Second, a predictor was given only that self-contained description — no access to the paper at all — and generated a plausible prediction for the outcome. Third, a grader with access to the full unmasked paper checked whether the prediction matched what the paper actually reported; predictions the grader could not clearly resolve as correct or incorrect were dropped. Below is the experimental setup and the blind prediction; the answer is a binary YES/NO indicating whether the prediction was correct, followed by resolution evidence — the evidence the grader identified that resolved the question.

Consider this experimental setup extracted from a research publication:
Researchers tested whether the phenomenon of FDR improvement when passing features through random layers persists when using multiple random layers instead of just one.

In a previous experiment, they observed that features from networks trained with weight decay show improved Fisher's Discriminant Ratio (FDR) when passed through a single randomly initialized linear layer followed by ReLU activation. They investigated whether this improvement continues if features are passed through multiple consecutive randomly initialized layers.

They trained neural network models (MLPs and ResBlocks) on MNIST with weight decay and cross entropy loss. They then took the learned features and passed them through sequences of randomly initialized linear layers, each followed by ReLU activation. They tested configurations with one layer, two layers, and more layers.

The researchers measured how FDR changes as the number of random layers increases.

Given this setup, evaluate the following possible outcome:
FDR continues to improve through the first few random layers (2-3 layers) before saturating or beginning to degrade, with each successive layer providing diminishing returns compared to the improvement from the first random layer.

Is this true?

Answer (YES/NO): NO